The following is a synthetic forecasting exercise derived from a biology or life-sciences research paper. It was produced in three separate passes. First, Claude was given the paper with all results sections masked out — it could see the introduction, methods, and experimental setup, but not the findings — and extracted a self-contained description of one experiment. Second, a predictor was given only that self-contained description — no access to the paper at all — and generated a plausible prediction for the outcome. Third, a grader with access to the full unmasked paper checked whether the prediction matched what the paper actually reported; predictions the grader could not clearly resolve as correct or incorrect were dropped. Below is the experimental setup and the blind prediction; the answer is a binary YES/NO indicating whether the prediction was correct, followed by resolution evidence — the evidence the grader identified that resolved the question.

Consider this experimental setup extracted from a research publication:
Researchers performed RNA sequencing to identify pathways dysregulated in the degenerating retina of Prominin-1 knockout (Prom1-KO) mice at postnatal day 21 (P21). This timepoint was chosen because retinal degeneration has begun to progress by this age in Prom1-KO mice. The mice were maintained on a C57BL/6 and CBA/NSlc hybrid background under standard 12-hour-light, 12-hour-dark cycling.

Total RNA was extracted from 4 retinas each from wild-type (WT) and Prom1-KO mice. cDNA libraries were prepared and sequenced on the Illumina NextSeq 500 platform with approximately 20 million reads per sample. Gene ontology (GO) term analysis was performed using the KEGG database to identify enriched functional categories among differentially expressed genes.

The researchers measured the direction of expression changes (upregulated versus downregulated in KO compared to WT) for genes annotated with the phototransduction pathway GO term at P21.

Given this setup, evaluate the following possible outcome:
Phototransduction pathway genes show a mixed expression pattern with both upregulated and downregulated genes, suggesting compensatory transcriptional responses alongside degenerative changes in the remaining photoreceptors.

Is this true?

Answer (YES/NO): NO